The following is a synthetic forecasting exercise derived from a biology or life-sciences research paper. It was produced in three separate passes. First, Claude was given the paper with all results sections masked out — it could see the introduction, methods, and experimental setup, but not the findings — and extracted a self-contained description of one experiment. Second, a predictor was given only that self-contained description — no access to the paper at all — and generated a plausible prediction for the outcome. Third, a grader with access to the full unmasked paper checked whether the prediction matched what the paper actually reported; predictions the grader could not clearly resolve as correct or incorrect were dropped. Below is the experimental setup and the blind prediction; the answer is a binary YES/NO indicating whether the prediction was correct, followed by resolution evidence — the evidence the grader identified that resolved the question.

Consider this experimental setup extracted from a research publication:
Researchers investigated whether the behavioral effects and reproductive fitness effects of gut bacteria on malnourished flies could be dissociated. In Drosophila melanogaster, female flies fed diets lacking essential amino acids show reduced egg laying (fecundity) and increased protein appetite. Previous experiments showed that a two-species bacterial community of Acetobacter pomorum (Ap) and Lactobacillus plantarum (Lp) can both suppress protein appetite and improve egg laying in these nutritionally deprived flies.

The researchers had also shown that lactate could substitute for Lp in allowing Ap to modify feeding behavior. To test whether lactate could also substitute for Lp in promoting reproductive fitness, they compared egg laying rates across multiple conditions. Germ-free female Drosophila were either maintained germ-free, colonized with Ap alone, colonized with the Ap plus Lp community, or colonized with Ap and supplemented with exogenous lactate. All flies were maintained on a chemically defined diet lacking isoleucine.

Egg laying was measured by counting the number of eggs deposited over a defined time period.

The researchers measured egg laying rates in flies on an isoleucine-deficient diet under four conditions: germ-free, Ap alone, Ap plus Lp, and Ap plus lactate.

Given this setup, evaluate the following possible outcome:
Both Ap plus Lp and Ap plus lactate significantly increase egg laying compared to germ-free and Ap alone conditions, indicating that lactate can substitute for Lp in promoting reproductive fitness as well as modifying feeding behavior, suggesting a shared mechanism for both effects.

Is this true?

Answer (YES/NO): NO